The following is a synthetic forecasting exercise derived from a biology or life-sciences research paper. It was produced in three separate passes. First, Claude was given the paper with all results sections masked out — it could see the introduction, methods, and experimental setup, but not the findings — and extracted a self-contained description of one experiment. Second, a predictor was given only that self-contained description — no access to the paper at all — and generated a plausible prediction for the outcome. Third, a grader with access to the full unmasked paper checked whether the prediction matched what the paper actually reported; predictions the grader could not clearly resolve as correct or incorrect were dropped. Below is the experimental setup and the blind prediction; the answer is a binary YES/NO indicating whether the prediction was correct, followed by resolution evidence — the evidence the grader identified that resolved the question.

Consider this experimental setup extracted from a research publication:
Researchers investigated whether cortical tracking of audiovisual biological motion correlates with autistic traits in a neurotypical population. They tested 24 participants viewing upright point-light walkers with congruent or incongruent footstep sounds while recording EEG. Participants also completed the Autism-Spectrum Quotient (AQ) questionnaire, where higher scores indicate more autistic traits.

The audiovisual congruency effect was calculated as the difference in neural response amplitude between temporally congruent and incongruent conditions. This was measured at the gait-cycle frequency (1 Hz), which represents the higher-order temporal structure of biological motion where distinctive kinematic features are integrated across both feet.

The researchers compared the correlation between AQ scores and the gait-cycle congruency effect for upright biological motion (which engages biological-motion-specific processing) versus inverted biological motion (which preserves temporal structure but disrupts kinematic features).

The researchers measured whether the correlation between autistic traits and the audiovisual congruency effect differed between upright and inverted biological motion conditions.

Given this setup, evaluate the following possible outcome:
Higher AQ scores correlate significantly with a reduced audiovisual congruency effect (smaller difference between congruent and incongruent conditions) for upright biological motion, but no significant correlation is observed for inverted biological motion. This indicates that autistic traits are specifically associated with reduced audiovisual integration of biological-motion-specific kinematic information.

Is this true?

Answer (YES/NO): NO